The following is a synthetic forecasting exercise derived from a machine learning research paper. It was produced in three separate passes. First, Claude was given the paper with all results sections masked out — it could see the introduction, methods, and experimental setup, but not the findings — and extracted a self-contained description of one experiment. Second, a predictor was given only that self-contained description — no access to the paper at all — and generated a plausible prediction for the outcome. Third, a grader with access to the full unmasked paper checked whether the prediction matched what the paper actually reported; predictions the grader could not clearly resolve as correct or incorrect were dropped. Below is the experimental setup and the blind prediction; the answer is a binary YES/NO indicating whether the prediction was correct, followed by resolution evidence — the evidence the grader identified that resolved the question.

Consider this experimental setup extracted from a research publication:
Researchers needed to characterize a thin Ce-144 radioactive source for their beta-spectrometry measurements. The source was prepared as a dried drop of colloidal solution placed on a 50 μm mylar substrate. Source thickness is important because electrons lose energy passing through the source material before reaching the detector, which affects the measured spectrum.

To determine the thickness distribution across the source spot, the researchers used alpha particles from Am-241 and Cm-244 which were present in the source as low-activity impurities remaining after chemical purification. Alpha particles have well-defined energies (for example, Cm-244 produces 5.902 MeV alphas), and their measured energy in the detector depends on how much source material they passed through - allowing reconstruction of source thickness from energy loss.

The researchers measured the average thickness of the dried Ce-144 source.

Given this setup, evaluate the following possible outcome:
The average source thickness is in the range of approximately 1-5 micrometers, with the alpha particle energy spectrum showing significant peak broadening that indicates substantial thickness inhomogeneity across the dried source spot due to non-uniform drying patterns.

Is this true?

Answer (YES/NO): NO